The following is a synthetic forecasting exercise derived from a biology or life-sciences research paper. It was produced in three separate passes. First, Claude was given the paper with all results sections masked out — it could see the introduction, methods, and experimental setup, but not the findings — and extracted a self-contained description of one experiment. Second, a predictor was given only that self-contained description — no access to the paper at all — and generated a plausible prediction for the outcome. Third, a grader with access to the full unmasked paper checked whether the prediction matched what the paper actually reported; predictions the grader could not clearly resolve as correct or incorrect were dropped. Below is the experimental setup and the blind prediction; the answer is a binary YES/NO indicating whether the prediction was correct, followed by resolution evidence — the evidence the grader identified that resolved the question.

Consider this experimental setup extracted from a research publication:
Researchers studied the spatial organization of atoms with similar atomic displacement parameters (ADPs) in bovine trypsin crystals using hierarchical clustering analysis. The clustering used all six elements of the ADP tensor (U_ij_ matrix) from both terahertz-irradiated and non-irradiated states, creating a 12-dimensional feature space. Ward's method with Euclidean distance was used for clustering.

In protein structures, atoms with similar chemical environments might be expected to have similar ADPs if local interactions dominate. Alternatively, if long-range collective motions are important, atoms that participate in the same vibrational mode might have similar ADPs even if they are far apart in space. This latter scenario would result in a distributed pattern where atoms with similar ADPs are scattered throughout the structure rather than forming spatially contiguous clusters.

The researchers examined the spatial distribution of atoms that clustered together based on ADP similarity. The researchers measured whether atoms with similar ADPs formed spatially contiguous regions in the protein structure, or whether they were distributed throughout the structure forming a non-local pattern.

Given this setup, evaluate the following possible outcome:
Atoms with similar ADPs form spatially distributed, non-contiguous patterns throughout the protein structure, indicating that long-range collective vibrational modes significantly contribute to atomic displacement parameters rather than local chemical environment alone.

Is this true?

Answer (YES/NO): YES